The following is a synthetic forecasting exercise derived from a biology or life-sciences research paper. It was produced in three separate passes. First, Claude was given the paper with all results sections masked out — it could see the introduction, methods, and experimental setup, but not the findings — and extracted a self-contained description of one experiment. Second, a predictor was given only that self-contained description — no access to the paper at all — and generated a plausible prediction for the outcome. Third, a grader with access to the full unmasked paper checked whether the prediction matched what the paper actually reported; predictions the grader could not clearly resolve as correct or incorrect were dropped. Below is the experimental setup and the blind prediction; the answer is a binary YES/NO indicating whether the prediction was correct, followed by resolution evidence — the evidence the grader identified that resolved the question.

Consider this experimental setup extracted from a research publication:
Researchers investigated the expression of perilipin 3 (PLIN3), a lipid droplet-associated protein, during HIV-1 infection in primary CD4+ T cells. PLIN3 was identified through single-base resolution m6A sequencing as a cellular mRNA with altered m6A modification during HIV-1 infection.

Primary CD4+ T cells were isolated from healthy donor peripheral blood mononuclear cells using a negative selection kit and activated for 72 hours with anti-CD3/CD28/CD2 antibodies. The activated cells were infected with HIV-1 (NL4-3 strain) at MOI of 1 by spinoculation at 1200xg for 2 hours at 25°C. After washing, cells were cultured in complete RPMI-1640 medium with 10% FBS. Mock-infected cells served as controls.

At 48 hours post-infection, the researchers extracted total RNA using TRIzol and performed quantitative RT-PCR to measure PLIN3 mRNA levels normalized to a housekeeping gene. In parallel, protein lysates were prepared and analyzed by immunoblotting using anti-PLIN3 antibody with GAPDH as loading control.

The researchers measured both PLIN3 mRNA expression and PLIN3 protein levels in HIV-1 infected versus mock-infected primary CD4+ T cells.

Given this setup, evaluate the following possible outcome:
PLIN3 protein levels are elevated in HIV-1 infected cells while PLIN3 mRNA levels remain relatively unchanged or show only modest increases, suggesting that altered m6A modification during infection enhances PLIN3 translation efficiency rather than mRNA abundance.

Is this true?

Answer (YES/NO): NO